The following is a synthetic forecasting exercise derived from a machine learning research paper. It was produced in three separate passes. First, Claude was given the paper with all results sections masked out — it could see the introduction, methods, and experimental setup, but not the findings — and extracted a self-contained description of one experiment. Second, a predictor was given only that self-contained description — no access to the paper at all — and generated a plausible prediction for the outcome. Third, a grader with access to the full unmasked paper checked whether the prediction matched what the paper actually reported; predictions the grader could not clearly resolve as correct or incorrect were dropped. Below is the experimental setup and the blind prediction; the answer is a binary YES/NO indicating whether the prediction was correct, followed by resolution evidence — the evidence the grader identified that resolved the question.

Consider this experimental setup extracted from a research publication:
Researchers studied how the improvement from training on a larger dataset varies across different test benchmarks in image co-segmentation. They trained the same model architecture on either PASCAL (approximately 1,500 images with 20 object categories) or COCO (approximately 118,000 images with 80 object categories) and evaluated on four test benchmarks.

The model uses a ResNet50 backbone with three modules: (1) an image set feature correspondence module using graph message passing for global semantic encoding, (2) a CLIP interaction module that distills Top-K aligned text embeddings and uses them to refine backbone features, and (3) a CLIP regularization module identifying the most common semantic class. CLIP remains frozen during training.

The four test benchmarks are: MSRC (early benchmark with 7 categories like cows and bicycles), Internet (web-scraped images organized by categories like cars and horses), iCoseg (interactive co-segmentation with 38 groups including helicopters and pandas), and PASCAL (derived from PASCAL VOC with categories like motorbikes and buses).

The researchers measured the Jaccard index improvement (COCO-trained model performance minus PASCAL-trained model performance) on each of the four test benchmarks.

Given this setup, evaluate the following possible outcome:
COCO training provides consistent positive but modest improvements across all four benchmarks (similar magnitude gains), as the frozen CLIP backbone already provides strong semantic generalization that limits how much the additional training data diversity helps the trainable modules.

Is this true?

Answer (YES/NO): NO